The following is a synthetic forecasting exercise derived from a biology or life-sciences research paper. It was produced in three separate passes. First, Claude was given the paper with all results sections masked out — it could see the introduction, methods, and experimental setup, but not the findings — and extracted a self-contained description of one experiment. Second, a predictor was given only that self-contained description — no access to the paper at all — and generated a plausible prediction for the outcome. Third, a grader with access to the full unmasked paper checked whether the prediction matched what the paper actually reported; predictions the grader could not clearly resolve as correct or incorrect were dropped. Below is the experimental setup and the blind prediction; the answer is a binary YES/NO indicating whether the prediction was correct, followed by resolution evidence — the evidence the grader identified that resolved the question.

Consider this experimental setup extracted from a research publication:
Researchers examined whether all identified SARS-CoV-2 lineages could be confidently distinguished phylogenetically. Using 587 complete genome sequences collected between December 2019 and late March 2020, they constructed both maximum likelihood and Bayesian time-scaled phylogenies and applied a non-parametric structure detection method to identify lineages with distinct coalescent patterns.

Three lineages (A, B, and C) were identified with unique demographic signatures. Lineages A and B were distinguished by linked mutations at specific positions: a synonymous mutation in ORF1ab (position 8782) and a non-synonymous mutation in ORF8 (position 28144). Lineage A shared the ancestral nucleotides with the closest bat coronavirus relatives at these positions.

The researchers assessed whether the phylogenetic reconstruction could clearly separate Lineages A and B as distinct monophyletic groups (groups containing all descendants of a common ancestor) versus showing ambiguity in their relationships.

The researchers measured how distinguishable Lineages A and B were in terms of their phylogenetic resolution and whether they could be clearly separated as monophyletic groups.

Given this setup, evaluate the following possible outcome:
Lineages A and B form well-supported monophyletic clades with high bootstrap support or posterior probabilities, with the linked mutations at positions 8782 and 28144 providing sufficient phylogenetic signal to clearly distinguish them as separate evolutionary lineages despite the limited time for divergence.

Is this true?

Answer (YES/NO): NO